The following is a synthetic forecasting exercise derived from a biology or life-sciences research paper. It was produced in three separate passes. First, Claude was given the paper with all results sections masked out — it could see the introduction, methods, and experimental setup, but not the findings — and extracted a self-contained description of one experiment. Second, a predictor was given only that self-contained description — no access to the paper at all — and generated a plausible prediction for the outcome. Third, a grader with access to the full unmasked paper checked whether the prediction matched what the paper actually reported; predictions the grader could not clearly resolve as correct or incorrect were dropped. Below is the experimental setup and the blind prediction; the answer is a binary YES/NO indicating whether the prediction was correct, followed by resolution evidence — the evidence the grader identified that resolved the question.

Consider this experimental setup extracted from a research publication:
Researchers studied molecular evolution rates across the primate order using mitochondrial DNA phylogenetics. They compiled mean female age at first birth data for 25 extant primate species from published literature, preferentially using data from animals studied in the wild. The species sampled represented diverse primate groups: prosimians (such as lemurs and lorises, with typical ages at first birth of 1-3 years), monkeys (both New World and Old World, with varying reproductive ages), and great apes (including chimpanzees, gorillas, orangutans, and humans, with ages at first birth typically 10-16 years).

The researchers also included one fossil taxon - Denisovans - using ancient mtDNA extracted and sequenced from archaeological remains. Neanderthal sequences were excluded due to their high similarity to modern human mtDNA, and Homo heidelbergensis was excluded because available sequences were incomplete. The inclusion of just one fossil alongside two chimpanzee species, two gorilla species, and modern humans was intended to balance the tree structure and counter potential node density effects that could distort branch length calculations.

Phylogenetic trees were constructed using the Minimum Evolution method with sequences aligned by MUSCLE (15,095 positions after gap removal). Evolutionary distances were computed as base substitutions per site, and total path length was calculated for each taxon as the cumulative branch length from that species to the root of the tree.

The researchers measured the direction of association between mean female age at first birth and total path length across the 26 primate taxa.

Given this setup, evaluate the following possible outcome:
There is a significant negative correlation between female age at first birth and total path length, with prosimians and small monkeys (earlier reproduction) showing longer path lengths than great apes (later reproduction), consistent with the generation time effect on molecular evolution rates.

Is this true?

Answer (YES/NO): YES